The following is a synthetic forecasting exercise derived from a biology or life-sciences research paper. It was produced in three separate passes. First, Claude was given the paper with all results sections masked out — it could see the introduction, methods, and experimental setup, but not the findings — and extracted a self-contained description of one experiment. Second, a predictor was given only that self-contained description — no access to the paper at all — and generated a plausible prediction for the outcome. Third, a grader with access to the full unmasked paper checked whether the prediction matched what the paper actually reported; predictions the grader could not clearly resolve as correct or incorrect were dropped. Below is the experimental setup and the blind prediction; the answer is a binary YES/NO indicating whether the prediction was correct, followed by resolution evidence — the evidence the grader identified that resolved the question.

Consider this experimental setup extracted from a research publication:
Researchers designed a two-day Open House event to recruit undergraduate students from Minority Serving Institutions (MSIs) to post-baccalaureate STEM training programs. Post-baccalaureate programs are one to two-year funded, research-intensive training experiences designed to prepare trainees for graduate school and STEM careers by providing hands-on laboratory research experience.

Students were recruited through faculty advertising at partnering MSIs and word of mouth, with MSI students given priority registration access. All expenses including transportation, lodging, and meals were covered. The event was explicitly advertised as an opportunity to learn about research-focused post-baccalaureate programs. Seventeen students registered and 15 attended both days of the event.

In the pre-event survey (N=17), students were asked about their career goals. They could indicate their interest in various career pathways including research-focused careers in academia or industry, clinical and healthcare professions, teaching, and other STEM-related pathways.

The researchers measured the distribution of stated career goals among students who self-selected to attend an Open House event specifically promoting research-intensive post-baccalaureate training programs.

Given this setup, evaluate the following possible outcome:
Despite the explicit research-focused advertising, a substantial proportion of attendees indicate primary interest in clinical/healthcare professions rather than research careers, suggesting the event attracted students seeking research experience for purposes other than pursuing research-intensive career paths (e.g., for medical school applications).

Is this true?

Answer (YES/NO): YES